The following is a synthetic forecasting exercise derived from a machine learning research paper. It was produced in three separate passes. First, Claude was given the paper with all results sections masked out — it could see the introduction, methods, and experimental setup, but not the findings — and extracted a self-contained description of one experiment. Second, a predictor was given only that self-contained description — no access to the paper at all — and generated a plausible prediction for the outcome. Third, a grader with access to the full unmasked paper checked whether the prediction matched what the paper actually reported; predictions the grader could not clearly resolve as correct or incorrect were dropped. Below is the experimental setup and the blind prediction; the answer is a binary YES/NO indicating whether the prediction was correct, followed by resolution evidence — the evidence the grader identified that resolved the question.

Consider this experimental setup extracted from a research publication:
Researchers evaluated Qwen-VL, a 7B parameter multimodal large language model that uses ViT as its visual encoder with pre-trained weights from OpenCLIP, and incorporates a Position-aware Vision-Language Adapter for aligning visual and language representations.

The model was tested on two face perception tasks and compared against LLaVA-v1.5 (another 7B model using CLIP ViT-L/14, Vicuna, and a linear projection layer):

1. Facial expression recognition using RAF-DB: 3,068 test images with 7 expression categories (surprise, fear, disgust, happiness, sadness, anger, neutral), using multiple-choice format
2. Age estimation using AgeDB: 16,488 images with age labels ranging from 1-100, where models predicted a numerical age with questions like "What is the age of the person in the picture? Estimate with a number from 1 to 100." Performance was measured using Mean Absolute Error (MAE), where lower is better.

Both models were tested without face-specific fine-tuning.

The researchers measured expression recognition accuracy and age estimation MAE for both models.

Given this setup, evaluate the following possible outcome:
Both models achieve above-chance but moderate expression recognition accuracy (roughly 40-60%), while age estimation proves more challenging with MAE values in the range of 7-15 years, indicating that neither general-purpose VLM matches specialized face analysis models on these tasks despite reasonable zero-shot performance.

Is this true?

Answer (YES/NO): YES